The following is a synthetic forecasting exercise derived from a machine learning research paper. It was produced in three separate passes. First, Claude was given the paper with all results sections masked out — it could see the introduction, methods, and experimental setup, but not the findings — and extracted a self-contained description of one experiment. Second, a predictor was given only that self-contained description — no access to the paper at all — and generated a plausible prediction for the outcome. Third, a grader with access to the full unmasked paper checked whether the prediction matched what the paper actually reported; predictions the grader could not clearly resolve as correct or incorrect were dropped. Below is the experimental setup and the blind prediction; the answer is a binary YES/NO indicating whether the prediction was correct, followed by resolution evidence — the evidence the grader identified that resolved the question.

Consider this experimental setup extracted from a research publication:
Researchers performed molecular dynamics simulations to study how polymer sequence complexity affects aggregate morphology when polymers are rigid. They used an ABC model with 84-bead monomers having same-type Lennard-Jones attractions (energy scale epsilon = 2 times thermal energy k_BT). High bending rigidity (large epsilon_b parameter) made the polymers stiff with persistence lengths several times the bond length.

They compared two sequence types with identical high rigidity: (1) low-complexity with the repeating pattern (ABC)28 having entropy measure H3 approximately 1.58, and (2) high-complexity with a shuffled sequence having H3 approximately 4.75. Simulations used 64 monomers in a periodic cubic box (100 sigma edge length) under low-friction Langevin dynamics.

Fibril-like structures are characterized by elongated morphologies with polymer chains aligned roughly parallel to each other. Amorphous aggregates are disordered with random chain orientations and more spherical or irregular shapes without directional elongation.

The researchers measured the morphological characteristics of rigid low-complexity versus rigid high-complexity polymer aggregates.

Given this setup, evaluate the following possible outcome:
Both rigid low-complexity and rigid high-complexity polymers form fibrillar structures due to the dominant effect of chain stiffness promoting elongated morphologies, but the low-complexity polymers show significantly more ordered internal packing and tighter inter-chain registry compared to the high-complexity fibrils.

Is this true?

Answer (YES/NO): NO